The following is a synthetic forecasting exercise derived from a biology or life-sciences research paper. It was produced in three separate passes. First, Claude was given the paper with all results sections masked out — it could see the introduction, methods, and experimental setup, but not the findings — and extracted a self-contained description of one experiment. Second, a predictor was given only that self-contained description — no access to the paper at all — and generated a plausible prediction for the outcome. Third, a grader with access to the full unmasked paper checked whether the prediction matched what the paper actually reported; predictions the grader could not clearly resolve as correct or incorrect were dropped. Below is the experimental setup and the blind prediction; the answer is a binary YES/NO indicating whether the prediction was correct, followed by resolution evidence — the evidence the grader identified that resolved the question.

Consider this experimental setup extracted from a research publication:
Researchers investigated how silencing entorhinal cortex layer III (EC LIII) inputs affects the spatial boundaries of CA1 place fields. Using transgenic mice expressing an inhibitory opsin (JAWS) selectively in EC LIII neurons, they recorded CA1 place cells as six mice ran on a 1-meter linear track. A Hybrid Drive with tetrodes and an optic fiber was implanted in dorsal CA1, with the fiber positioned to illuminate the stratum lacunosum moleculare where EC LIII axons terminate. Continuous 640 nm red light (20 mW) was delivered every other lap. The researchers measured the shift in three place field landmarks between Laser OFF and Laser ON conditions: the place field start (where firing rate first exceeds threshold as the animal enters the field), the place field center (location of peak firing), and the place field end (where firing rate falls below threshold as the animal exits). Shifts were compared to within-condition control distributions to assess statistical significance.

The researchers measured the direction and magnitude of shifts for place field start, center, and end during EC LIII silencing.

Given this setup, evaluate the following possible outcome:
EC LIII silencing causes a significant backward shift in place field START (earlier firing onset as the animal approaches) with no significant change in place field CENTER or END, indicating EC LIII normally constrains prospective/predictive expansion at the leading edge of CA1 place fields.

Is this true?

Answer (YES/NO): NO